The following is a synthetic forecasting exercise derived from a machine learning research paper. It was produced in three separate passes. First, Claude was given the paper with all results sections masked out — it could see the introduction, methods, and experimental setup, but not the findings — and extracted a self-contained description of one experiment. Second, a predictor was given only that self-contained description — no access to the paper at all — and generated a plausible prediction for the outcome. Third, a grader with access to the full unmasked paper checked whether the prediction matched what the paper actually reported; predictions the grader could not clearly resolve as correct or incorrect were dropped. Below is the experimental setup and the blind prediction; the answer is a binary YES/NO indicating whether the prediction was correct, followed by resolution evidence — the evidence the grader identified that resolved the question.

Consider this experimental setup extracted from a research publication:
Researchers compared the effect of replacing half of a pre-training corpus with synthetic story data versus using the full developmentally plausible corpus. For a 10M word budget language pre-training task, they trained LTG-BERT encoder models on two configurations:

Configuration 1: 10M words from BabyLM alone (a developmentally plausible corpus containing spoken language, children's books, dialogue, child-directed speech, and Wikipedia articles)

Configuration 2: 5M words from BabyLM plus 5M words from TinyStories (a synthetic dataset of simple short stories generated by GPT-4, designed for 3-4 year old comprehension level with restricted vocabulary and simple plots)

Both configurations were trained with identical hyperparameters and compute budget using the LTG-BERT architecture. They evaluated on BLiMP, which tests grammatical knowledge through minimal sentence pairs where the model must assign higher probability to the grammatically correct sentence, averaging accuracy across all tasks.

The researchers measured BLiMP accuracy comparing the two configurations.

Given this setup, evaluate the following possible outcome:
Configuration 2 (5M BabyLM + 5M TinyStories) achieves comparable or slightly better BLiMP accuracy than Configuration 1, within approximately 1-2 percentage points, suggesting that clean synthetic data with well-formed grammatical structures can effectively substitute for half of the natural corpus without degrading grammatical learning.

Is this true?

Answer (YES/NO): YES